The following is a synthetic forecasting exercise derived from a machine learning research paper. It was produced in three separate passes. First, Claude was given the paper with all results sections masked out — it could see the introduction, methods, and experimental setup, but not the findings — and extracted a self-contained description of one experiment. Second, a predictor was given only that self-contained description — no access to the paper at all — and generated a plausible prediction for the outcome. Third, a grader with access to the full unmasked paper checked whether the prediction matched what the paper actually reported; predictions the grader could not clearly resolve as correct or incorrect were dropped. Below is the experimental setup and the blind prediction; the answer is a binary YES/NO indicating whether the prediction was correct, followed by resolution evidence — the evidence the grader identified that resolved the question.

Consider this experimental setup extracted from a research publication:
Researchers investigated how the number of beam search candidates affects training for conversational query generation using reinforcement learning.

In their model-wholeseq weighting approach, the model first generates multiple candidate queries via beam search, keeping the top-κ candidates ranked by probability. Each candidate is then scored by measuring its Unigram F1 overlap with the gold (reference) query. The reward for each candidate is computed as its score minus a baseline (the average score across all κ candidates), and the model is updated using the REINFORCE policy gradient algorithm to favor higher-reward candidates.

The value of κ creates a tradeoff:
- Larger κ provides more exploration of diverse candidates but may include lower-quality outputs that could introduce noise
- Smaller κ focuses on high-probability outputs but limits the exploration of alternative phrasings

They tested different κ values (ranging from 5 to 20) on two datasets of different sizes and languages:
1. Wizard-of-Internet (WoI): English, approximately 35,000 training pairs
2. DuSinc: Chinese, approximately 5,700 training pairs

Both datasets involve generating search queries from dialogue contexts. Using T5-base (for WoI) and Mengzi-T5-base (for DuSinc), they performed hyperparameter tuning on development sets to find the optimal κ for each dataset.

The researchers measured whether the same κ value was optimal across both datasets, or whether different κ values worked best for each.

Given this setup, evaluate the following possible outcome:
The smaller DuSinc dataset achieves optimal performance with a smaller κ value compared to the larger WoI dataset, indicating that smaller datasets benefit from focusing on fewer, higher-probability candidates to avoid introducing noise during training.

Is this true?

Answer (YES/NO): NO